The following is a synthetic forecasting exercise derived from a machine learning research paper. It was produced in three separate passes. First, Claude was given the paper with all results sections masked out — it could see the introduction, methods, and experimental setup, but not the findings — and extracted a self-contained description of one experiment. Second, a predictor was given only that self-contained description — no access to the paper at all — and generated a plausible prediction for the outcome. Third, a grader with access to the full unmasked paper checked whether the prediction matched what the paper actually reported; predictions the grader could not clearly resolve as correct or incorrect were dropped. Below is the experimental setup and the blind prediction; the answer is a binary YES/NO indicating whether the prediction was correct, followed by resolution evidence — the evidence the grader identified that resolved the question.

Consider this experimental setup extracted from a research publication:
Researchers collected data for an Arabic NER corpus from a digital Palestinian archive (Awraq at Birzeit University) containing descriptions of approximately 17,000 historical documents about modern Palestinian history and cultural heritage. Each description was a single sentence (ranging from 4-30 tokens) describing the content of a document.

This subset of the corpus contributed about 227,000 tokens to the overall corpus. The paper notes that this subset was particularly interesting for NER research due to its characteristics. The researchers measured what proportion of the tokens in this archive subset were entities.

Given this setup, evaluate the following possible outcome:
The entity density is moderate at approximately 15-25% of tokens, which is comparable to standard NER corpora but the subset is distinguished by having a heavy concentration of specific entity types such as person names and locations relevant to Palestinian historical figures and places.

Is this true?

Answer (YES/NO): NO